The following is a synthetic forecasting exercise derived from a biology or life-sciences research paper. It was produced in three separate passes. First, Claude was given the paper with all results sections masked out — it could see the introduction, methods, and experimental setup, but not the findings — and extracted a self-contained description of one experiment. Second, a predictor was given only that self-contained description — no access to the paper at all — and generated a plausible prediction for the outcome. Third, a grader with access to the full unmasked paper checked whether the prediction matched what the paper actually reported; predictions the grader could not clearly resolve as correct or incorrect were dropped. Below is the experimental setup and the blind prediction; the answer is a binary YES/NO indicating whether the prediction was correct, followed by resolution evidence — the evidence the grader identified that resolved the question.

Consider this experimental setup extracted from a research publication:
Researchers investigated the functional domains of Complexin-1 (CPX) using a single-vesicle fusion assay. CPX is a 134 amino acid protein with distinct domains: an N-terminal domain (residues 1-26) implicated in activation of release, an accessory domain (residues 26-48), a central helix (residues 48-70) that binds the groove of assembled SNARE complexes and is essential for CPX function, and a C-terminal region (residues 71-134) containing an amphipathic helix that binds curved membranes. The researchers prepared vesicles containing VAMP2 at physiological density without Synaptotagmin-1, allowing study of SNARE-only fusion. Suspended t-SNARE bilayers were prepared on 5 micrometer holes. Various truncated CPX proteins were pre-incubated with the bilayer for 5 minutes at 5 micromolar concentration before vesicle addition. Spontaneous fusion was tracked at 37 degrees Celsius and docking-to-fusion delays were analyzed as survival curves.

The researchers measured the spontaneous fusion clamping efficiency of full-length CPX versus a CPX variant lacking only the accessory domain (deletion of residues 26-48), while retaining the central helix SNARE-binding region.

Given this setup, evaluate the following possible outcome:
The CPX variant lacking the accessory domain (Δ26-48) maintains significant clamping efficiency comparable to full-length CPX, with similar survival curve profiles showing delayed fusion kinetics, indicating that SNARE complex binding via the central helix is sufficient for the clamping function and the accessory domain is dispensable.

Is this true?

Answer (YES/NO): NO